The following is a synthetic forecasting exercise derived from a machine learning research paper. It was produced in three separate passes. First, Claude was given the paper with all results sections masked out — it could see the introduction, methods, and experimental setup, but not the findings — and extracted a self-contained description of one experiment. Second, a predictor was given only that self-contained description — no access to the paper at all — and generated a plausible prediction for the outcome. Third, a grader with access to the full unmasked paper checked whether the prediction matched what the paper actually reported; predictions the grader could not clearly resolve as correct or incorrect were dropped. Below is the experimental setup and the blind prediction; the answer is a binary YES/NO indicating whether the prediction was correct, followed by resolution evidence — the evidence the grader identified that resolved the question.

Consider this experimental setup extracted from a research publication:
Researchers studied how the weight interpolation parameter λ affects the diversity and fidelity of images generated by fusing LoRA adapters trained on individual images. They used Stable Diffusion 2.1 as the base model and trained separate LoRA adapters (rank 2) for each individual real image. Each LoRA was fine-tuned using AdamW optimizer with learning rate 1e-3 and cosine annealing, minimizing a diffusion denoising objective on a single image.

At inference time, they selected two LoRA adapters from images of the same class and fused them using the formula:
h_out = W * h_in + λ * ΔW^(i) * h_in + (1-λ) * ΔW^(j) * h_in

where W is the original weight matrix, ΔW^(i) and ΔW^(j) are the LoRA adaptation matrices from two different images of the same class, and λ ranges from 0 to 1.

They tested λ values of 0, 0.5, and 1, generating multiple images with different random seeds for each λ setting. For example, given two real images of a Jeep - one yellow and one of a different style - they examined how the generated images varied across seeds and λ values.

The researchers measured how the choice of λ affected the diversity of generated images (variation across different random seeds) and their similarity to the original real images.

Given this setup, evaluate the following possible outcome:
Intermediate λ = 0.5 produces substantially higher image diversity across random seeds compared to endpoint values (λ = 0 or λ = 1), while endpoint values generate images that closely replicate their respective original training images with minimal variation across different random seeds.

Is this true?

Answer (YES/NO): YES